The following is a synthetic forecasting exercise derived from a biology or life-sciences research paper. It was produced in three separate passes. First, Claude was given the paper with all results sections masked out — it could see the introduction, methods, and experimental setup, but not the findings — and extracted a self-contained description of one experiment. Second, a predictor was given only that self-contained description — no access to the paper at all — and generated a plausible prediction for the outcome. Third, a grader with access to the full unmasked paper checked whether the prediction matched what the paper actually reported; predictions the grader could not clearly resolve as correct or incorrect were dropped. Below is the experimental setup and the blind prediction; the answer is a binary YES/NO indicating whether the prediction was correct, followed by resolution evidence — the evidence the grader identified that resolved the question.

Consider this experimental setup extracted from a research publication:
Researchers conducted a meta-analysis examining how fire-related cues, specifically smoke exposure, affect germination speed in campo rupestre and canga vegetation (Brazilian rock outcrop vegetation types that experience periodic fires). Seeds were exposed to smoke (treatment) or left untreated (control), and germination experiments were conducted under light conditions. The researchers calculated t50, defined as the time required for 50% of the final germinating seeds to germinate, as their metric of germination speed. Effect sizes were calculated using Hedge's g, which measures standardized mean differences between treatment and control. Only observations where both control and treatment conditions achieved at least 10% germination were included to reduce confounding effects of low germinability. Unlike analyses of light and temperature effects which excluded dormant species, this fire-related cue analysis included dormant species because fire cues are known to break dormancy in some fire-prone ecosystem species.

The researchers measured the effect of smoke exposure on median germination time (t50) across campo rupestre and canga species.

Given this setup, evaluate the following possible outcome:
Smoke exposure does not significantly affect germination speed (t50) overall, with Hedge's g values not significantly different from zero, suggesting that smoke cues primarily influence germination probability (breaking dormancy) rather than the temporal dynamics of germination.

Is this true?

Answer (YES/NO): NO